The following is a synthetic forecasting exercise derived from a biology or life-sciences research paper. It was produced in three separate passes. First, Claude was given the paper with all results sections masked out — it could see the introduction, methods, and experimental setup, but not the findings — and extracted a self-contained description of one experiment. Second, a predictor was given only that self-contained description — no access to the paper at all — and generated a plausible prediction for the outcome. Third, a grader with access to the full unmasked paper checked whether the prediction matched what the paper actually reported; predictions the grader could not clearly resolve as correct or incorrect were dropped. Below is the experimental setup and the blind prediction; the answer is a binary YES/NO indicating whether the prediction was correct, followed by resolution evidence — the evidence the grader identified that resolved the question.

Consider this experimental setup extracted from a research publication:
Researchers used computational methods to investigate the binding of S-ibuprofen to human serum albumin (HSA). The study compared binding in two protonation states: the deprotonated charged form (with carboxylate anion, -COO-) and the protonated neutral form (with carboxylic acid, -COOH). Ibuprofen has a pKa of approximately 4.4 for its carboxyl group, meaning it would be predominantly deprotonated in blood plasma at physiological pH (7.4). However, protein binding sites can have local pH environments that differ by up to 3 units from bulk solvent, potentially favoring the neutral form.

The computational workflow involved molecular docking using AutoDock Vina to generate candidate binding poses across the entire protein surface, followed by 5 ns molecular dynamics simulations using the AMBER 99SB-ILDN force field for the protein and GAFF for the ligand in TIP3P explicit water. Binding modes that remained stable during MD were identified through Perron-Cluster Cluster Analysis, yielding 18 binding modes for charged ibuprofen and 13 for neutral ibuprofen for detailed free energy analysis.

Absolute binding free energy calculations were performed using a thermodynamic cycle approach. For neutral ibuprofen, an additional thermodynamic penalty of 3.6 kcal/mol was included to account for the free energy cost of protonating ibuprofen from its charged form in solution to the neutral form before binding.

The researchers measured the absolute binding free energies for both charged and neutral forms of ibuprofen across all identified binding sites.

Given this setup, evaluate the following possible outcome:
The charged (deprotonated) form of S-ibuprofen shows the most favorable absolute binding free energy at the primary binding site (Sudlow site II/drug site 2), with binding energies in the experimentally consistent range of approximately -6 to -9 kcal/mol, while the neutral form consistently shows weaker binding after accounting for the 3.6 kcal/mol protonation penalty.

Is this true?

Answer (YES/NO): NO